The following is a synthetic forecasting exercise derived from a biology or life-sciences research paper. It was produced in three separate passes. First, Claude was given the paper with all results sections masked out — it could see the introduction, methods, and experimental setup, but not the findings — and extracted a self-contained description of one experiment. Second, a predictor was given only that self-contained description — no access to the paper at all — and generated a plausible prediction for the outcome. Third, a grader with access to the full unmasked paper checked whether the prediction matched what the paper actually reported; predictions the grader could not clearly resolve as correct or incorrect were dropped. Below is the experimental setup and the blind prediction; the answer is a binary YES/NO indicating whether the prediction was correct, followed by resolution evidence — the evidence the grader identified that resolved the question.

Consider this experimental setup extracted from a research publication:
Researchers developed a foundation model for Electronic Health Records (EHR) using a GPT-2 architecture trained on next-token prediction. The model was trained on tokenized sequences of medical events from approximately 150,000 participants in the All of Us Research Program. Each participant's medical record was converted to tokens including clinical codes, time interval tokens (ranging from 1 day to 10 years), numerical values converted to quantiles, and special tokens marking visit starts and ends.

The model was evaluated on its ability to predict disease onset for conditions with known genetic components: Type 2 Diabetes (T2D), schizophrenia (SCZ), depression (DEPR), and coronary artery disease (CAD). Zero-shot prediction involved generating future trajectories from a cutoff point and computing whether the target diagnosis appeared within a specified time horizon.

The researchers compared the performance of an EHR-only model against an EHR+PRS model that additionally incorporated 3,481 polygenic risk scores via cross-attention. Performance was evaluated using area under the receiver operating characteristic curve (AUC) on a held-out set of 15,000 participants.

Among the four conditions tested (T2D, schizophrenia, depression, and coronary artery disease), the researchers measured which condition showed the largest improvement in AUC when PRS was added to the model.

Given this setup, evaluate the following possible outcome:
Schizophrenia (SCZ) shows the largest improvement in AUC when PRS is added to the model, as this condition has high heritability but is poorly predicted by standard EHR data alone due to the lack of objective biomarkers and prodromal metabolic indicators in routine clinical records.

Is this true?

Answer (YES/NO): NO